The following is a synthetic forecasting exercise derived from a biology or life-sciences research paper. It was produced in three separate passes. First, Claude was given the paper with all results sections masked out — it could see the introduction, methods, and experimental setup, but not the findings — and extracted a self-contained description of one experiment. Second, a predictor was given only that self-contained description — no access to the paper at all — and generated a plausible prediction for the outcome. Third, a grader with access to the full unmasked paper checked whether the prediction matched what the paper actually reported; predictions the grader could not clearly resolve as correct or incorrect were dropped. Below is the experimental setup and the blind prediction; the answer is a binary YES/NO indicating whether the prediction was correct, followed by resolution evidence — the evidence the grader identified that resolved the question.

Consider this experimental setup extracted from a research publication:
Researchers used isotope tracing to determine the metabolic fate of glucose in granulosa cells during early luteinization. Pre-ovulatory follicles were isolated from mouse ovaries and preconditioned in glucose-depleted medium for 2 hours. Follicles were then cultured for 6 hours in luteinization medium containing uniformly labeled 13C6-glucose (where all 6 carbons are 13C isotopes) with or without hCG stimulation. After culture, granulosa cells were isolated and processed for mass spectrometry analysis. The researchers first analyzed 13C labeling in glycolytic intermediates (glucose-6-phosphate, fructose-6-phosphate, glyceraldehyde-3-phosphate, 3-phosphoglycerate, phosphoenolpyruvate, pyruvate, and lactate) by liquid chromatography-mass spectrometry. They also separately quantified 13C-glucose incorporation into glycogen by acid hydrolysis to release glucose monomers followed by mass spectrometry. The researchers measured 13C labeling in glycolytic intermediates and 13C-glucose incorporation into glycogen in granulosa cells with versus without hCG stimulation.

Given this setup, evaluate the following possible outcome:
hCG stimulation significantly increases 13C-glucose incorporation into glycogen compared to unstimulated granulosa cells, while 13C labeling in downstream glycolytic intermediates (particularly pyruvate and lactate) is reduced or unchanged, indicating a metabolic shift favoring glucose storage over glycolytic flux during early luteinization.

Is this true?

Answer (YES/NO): YES